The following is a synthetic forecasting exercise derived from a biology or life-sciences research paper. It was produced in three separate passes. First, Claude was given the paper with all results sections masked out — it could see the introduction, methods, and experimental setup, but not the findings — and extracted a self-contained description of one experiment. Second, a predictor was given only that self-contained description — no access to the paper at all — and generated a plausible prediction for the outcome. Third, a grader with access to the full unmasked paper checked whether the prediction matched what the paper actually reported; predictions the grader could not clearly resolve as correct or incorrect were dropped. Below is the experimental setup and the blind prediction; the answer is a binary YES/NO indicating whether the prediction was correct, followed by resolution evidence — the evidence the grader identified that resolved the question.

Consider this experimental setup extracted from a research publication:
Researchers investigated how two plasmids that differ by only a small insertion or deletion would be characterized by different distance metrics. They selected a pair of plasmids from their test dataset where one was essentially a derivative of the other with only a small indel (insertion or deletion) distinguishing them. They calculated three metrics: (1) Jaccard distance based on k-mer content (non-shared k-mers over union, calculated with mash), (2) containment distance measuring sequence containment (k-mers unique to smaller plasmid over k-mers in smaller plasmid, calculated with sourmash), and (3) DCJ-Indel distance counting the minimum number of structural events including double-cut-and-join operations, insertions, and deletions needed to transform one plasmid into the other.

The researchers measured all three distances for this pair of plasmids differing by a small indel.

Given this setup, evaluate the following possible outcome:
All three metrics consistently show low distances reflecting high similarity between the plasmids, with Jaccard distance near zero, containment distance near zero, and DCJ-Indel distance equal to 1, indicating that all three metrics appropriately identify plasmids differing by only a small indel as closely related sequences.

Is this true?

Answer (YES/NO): YES